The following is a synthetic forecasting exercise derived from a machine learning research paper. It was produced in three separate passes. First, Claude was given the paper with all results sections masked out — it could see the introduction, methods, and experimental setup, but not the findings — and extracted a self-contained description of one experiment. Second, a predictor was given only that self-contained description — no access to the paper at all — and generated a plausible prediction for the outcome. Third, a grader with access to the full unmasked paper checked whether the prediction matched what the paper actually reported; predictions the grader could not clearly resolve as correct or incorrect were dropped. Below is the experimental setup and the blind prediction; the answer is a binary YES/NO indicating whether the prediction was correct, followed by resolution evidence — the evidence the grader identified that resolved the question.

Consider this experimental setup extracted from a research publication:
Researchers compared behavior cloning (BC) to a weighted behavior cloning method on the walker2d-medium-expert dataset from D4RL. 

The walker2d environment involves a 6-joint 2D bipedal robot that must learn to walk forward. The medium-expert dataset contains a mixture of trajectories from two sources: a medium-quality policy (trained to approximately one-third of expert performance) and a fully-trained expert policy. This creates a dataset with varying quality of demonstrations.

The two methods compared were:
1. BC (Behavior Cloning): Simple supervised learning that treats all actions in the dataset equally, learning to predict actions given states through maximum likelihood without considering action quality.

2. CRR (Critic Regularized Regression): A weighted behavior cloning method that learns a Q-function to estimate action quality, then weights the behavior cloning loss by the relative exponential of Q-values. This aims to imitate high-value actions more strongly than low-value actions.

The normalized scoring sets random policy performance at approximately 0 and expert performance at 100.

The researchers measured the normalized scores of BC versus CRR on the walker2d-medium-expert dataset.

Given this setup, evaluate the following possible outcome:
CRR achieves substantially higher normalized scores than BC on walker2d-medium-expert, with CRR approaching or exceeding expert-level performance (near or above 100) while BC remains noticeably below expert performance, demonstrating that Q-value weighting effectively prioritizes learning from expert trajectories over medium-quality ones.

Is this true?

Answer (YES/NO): NO